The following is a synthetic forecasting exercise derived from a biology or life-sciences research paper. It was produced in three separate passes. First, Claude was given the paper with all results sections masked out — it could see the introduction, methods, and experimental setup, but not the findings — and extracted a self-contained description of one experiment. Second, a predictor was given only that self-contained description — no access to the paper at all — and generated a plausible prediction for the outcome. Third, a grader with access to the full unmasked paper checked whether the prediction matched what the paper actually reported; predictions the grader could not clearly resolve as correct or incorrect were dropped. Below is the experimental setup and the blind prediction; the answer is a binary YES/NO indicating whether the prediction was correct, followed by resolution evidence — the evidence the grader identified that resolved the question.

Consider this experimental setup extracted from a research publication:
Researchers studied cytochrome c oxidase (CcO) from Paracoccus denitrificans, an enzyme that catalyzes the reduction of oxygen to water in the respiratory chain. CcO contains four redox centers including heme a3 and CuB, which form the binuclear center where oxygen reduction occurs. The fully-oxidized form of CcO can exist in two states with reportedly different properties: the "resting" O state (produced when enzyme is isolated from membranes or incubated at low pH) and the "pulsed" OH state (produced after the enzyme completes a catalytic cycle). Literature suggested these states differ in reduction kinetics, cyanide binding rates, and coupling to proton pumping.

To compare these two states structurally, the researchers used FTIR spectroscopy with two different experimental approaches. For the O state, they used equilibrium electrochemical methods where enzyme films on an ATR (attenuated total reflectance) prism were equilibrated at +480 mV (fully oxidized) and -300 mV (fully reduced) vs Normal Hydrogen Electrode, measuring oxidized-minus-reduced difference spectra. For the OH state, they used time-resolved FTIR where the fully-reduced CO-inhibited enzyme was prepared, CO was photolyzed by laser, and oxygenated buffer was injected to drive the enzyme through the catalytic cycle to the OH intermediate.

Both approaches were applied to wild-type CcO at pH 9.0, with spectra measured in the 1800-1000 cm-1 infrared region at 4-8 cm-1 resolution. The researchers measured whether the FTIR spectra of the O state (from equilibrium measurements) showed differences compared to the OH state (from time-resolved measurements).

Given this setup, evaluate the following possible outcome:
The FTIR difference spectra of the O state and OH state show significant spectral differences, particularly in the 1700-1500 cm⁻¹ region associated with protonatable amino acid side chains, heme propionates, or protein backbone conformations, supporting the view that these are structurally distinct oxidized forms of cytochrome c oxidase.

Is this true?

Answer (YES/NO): NO